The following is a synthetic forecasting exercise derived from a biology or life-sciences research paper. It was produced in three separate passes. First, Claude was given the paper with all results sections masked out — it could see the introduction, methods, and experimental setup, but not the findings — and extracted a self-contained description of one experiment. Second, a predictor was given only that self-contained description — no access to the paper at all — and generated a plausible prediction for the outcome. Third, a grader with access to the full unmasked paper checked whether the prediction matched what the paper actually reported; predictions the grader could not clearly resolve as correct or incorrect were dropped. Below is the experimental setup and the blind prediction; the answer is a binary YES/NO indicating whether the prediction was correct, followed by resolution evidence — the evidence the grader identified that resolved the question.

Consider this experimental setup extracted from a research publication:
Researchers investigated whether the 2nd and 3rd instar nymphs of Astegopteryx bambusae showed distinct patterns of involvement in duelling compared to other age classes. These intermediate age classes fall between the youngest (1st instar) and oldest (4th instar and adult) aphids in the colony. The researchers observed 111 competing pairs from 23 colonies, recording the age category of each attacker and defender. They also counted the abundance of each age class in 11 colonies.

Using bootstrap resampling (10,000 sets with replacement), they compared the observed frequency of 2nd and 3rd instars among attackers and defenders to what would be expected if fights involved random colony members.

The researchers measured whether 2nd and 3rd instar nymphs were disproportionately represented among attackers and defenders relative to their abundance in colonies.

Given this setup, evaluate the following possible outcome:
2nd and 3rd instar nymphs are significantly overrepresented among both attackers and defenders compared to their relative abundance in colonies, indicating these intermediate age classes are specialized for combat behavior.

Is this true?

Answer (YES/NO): YES